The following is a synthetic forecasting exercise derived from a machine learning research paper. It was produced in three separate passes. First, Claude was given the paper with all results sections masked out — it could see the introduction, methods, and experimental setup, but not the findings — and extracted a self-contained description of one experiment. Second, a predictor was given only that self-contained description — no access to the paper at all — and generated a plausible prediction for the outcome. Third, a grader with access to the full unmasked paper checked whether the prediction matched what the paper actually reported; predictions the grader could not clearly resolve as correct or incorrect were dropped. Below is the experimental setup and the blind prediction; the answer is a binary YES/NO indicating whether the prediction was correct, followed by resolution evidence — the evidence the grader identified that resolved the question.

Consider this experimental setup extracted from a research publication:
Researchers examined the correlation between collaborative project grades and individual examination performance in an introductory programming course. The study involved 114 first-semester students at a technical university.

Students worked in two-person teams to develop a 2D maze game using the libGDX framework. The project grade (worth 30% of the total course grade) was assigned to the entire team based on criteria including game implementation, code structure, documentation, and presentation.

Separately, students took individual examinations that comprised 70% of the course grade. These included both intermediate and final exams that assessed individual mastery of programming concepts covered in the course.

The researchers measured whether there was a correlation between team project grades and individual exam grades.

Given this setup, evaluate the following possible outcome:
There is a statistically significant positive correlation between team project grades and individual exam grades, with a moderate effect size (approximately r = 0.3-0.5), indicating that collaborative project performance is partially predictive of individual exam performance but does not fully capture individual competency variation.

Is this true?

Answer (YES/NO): YES